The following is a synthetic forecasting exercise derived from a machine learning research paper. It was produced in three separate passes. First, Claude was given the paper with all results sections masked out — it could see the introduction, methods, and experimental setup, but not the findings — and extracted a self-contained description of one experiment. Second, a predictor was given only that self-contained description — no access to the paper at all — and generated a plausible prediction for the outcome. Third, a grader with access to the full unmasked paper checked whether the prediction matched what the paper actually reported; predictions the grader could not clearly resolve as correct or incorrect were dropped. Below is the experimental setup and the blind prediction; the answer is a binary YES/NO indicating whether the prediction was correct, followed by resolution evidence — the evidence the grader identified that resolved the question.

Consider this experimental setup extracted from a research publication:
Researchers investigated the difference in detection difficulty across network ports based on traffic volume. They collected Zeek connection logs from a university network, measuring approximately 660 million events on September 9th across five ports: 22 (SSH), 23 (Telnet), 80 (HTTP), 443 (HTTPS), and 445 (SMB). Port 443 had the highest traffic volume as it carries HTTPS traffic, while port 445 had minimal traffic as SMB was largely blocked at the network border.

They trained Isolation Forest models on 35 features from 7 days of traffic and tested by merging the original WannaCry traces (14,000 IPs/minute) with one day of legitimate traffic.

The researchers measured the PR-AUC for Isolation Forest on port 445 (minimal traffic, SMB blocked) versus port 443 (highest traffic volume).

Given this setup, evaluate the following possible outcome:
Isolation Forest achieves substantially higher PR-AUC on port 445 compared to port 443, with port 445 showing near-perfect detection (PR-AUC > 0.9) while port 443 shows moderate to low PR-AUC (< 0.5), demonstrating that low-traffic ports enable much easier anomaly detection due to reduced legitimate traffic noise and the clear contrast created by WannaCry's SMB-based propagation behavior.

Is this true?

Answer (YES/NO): NO